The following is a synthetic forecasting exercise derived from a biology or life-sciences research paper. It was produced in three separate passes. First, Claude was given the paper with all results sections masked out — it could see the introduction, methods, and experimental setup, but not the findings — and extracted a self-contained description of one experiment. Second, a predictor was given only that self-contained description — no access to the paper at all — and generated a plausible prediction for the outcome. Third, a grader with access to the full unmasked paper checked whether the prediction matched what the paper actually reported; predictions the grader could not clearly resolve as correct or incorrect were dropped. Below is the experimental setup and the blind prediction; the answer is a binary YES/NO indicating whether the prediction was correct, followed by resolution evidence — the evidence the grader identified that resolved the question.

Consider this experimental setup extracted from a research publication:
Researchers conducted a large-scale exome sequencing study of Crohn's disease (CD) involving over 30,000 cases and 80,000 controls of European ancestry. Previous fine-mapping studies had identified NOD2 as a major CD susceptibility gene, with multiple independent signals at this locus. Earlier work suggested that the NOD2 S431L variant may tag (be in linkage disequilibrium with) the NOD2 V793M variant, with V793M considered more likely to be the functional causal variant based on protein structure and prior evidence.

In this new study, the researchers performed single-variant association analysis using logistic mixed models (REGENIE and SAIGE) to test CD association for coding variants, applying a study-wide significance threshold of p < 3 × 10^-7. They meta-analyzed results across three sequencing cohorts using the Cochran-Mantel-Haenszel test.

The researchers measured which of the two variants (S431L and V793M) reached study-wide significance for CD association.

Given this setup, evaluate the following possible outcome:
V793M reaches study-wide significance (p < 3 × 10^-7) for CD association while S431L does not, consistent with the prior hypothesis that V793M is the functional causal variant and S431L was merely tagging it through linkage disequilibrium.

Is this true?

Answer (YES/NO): NO